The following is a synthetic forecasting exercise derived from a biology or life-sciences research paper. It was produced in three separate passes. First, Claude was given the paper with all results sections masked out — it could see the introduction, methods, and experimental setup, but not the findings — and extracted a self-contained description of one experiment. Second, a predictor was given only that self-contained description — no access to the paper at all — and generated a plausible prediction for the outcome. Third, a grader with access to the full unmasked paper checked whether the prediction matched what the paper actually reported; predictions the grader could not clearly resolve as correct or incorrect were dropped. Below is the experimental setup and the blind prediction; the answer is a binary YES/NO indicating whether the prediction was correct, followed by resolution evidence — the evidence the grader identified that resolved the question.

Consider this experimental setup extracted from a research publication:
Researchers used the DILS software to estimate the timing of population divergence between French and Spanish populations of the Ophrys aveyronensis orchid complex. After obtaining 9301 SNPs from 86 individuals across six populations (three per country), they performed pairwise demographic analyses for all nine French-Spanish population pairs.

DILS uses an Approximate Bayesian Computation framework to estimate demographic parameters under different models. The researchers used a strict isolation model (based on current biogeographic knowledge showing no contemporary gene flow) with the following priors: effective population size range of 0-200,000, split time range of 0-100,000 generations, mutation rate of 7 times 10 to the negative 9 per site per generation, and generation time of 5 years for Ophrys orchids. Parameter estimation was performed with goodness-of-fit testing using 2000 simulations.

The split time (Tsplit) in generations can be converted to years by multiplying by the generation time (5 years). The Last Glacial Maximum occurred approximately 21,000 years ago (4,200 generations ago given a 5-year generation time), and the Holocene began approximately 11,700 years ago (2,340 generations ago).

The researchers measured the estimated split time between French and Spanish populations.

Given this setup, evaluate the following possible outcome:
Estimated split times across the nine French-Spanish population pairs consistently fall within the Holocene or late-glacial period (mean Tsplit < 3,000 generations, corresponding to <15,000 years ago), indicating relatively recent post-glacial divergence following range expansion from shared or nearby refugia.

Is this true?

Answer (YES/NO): NO